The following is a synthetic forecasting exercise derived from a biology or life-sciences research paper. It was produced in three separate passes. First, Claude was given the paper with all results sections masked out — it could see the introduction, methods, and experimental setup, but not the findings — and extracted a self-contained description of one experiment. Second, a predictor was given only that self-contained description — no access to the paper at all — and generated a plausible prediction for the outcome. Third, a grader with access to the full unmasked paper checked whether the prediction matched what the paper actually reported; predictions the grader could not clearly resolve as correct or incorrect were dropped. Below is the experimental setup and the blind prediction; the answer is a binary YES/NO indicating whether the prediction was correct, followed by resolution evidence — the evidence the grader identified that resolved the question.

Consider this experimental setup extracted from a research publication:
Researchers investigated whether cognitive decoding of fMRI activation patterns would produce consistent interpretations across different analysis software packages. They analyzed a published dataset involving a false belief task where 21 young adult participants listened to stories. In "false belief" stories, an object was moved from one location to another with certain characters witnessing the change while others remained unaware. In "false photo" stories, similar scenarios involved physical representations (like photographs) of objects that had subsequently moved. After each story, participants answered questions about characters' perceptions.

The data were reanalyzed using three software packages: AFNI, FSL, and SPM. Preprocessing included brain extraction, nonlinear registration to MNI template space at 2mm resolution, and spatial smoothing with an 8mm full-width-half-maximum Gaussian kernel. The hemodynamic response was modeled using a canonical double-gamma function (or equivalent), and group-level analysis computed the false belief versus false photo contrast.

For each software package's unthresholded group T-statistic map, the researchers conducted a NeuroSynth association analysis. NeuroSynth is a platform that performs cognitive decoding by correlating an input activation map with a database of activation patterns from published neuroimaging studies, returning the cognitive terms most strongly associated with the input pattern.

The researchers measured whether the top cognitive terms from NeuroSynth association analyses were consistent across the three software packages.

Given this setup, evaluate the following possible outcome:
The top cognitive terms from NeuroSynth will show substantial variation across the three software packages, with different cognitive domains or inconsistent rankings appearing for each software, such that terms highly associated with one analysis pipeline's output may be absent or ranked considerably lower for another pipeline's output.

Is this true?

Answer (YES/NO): NO